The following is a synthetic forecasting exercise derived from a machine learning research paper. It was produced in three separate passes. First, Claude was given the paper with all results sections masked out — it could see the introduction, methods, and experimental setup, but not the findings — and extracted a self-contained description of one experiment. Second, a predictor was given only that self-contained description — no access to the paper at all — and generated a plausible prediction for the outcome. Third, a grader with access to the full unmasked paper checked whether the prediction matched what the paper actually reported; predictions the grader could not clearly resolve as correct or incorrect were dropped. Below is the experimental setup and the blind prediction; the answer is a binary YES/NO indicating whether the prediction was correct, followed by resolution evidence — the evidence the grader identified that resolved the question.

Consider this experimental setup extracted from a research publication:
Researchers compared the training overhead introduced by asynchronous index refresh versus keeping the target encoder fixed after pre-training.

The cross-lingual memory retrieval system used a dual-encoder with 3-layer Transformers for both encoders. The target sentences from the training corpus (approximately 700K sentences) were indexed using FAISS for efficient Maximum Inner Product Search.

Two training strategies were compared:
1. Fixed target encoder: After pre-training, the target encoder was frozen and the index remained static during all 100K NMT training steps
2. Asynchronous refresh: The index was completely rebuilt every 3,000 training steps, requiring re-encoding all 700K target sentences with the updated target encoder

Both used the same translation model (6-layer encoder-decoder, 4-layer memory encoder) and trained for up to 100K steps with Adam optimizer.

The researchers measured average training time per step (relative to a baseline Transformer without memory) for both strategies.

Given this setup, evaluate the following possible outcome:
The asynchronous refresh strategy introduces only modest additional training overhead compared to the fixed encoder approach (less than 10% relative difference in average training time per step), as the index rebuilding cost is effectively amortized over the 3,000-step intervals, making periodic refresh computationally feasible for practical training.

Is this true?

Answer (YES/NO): YES